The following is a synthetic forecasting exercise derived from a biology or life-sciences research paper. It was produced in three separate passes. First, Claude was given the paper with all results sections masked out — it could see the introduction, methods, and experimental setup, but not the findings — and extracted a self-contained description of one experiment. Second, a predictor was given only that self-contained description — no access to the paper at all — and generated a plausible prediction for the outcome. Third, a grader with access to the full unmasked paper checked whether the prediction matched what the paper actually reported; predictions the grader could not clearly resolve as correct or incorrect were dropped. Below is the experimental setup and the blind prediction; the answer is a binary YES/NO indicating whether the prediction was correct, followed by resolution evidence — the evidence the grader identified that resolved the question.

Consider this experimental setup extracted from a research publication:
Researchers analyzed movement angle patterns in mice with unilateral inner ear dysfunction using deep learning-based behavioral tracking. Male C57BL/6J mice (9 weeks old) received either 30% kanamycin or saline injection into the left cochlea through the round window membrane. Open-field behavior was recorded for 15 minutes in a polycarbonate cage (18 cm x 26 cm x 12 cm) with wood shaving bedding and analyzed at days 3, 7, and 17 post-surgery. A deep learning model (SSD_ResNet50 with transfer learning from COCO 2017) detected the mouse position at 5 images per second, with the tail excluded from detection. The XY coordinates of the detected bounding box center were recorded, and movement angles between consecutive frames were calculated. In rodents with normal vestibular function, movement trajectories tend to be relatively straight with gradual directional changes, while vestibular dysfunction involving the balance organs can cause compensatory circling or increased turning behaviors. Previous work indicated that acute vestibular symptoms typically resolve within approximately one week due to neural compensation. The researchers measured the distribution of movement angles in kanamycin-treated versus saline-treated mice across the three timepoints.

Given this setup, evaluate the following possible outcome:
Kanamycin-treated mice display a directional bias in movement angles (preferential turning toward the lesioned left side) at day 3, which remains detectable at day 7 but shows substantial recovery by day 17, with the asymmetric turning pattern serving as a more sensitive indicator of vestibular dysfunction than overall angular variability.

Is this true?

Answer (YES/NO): NO